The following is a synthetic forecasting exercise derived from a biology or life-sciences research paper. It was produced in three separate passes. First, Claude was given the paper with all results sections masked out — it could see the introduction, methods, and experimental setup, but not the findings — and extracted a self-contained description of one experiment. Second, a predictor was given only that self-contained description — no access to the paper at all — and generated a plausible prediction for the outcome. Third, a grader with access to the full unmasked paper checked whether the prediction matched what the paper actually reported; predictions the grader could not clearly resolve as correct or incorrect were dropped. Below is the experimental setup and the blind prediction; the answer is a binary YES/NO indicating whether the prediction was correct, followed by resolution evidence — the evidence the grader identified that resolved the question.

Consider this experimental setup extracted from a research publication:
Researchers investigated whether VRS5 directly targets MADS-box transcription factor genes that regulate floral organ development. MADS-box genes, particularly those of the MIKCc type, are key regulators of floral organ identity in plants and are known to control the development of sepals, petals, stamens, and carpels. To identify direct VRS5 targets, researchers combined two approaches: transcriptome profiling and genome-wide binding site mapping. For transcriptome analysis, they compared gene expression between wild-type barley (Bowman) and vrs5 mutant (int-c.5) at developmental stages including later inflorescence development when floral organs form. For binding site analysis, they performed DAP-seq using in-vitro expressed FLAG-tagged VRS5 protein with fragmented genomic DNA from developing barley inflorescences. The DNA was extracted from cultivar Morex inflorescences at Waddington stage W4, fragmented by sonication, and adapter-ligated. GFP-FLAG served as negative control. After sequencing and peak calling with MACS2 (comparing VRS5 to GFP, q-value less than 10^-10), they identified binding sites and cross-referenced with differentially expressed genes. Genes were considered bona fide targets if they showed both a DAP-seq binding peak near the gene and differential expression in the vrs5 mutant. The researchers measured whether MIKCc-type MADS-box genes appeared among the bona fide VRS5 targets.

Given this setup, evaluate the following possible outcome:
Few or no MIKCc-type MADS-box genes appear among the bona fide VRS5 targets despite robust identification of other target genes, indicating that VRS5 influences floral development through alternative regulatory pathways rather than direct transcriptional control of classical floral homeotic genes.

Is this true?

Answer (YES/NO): NO